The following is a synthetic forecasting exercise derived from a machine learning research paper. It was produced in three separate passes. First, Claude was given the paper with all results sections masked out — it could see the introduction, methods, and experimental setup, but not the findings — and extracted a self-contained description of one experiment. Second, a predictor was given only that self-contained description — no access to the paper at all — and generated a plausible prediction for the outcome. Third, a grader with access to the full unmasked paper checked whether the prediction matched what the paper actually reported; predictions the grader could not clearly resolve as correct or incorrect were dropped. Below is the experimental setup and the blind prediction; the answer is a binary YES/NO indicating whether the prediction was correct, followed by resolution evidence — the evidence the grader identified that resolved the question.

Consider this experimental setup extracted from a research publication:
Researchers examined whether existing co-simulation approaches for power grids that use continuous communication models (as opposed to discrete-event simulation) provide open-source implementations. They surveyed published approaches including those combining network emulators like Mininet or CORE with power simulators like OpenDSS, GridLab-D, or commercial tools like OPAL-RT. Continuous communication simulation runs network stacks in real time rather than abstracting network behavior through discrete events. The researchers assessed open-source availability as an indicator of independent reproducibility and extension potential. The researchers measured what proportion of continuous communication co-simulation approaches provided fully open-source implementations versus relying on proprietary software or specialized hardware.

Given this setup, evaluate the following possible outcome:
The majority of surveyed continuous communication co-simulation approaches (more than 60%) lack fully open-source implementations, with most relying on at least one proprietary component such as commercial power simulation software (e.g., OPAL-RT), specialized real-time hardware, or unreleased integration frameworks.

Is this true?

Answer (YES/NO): NO